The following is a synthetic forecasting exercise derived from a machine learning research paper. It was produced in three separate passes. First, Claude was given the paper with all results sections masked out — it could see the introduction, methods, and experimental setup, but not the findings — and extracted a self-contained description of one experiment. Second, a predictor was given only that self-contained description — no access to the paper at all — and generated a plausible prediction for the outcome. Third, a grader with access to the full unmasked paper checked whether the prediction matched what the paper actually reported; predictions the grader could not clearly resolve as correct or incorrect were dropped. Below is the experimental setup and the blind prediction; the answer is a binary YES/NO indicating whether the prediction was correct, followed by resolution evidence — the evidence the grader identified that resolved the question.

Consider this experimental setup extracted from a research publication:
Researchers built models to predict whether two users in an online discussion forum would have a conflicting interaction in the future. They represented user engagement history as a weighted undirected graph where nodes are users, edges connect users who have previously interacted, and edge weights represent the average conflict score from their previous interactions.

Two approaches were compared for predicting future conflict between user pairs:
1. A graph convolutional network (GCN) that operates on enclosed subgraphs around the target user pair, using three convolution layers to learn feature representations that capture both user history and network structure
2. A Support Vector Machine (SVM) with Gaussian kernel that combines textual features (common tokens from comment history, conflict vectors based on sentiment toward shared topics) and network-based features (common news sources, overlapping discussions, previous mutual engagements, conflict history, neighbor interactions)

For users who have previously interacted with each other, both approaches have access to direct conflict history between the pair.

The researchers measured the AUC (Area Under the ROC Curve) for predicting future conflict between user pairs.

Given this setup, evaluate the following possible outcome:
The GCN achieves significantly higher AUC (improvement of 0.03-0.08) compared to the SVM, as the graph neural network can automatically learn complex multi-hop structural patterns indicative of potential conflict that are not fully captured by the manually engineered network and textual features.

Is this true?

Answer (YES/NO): NO